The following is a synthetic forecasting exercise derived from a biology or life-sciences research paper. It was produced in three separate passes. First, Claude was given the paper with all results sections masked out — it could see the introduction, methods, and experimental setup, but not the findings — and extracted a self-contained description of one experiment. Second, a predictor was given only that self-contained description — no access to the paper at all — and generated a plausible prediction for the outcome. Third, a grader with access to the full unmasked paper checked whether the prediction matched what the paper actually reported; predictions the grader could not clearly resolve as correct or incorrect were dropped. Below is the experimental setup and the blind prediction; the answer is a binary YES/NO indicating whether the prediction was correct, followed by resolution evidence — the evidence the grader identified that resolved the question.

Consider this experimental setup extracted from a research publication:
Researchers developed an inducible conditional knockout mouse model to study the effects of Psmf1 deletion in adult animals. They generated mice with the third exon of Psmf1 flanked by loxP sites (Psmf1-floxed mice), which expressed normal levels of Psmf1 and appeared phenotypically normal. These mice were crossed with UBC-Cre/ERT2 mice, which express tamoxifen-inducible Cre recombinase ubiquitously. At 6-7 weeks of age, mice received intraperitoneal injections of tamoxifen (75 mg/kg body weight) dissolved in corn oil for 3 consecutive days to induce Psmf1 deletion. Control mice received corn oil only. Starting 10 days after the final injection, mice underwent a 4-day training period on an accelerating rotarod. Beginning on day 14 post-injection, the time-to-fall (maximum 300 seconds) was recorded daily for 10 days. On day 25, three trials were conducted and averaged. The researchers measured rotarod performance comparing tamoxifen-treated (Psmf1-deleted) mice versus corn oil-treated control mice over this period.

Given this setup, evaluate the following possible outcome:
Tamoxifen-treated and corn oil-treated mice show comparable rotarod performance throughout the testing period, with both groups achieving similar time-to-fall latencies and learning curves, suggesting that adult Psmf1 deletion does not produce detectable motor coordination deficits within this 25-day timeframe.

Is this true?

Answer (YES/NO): NO